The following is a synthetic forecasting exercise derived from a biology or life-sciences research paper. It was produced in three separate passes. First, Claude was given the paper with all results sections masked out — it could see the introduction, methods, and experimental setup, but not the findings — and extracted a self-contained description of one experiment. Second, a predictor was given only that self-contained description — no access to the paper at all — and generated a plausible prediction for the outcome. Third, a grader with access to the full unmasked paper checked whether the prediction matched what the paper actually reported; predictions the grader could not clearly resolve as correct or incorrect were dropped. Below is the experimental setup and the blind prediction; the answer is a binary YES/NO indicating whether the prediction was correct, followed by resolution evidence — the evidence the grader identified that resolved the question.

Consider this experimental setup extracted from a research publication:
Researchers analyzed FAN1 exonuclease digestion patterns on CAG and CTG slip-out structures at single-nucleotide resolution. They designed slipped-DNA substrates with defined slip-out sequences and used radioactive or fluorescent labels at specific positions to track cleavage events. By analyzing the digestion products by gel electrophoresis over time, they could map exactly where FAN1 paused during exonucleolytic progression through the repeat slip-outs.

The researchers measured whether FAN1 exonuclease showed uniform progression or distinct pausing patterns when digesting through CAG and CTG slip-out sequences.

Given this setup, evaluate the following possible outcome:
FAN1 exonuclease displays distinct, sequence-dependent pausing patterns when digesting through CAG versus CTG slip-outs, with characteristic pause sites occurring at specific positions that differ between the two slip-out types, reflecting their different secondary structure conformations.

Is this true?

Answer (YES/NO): YES